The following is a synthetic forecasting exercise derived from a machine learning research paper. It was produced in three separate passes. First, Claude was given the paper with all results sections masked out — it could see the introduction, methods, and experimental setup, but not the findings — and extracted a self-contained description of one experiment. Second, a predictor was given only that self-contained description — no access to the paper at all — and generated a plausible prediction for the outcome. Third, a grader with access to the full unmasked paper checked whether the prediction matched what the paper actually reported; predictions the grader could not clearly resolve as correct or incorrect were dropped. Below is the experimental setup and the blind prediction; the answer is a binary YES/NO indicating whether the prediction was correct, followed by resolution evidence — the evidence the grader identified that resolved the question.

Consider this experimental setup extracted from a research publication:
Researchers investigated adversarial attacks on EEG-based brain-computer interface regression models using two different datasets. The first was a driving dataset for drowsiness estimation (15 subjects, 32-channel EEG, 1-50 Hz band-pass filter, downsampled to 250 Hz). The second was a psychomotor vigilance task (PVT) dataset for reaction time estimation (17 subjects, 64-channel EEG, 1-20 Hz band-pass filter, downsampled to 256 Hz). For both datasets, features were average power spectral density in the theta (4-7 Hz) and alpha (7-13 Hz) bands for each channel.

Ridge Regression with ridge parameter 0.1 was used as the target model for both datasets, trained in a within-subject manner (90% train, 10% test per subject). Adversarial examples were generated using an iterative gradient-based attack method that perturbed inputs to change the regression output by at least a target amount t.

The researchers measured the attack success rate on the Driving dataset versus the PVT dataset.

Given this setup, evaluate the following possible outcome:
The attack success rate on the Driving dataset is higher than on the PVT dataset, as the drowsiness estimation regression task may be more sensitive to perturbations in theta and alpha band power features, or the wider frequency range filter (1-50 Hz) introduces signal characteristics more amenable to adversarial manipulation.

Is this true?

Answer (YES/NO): YES